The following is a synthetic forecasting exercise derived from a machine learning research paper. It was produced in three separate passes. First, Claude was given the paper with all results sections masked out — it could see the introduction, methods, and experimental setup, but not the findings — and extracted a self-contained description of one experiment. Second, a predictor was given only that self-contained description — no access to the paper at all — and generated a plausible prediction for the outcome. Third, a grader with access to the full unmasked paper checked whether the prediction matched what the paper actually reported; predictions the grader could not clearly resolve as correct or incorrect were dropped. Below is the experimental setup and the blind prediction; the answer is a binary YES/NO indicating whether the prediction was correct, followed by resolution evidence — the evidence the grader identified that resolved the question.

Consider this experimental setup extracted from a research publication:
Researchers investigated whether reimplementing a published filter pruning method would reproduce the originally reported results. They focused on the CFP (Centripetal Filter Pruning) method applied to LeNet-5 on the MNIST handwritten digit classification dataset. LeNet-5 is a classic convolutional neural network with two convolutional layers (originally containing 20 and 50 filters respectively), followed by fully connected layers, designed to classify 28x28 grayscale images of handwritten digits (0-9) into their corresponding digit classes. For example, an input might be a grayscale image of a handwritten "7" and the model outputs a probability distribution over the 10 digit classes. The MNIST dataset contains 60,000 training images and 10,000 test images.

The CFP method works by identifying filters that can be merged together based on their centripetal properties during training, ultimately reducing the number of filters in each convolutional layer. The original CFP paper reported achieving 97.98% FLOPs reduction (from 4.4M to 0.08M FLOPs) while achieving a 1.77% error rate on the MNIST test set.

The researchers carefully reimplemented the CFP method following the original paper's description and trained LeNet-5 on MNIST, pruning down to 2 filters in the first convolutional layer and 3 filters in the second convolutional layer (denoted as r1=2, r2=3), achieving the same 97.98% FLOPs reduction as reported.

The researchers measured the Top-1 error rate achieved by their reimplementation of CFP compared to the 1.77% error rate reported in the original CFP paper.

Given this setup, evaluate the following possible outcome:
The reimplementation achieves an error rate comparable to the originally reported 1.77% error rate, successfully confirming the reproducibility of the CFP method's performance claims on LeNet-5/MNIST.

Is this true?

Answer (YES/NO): NO